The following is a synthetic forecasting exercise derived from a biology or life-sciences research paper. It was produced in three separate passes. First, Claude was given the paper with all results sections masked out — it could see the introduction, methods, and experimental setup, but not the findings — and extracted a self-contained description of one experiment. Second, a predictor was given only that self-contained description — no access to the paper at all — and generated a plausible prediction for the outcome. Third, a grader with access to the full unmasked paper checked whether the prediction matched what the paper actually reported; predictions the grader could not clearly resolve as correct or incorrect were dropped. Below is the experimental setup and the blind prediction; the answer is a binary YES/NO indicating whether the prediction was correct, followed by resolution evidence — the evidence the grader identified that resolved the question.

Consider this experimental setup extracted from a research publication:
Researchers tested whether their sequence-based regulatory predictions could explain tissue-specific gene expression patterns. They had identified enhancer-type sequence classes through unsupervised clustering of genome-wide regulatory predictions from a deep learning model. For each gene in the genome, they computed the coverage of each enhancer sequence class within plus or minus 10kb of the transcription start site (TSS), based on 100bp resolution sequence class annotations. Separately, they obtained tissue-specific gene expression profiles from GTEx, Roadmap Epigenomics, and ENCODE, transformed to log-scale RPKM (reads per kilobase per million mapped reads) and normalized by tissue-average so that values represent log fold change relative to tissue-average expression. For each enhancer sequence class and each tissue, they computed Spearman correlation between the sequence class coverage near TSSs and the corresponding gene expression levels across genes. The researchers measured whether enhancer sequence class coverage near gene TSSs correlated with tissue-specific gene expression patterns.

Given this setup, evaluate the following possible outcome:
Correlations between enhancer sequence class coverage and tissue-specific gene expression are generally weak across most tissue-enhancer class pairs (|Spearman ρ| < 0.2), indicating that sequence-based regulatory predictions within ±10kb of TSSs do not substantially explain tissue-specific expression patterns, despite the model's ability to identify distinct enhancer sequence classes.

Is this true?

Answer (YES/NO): NO